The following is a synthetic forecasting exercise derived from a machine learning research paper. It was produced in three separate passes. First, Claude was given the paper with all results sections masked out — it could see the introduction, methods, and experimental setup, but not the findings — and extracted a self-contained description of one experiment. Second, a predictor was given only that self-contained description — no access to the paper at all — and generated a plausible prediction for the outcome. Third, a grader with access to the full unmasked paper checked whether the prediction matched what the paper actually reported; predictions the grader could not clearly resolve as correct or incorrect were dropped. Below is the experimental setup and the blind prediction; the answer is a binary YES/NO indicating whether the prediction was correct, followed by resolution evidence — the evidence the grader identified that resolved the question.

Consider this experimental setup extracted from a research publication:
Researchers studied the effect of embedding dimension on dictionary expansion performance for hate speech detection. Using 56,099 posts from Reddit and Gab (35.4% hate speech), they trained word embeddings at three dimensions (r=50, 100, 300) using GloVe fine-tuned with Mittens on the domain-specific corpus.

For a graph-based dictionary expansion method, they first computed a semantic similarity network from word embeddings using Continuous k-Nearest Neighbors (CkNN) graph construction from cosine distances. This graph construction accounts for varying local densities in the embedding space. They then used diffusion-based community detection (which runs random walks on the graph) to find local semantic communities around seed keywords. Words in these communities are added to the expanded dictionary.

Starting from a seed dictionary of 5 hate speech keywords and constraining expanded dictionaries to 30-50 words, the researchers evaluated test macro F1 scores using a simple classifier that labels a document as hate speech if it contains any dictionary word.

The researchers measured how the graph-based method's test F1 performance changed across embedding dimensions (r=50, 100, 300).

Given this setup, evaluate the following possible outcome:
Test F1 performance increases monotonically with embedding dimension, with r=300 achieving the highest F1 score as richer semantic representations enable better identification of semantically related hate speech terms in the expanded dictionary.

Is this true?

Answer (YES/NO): YES